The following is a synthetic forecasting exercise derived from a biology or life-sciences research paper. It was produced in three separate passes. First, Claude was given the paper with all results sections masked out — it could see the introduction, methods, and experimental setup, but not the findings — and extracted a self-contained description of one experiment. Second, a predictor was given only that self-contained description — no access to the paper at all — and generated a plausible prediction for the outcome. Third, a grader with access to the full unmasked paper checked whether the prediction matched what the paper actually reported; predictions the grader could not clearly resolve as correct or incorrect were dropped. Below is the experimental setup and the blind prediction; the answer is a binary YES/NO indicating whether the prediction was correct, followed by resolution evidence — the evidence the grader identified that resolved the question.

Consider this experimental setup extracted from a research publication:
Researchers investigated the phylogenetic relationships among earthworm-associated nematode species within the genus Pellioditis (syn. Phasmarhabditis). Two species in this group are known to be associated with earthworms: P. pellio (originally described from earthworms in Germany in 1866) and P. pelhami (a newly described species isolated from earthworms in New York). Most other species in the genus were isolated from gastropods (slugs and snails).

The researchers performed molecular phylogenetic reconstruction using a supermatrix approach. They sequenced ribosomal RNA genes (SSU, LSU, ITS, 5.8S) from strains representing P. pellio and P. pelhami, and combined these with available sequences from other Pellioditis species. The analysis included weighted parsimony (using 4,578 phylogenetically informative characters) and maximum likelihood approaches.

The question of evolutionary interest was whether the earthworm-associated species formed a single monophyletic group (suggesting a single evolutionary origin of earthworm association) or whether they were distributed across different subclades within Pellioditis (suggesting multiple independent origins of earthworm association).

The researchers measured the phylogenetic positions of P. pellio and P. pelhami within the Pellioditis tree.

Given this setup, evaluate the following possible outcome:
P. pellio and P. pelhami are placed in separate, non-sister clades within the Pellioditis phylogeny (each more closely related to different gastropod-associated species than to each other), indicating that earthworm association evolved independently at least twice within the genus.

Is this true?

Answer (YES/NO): YES